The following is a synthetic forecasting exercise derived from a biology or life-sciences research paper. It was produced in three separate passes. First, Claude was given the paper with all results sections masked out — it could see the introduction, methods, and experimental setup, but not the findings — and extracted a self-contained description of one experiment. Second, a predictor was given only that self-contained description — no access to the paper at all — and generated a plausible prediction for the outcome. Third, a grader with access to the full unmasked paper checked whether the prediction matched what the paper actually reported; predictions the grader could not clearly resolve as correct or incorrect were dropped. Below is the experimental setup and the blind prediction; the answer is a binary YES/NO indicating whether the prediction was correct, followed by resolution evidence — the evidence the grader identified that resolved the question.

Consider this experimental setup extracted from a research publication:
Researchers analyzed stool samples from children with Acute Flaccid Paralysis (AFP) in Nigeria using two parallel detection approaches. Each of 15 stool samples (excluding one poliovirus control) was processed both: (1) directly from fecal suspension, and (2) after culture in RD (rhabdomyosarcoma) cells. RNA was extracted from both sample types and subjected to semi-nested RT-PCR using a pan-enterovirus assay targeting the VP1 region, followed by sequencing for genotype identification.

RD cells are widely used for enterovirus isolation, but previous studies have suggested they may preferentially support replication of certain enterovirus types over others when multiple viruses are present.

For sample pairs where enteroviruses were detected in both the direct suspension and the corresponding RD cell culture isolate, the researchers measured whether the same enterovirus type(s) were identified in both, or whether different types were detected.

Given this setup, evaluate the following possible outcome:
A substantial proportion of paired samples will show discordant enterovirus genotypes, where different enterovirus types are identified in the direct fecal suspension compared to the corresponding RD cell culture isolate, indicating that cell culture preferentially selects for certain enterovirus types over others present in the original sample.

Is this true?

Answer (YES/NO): YES